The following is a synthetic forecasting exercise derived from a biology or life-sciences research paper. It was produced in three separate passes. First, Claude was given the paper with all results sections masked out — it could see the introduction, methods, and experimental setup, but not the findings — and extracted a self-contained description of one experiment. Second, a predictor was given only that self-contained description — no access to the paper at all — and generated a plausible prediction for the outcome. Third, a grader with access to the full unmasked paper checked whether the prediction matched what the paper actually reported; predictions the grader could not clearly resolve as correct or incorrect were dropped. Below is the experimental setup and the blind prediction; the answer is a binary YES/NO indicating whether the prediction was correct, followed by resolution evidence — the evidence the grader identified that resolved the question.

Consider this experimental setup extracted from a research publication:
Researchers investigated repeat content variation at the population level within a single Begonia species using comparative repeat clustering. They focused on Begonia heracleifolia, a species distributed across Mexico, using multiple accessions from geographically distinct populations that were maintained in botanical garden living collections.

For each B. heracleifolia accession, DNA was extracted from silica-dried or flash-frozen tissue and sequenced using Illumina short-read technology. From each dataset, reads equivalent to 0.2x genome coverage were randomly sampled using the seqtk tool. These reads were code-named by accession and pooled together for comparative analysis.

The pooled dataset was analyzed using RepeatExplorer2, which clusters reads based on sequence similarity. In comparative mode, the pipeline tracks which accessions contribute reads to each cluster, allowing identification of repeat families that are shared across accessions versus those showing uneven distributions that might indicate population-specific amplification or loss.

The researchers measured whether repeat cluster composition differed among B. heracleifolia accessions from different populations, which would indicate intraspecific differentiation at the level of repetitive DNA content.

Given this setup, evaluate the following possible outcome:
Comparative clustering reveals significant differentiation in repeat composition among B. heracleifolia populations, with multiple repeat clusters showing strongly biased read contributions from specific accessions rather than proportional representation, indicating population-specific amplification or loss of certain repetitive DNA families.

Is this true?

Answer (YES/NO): YES